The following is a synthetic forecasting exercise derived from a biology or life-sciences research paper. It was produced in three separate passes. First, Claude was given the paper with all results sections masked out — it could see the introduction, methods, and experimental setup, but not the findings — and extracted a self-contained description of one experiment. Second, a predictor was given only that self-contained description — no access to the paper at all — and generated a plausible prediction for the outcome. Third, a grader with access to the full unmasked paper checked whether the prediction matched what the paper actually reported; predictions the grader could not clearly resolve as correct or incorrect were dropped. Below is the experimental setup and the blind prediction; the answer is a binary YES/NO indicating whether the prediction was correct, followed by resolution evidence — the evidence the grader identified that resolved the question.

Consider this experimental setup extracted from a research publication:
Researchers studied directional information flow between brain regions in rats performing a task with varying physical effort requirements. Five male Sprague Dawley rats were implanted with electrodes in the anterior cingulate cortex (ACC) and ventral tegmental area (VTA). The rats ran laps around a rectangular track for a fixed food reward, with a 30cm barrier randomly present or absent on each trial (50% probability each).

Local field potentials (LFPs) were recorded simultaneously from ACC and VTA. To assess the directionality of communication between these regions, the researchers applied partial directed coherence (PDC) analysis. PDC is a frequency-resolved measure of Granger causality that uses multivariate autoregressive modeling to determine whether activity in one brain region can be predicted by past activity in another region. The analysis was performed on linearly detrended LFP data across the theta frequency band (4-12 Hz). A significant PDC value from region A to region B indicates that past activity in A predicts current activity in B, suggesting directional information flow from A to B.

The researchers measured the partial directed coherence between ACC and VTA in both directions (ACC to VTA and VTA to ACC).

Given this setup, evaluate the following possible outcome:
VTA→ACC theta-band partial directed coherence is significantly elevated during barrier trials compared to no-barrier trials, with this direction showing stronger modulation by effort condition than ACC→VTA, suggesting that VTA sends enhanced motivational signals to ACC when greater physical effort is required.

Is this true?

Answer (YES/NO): NO